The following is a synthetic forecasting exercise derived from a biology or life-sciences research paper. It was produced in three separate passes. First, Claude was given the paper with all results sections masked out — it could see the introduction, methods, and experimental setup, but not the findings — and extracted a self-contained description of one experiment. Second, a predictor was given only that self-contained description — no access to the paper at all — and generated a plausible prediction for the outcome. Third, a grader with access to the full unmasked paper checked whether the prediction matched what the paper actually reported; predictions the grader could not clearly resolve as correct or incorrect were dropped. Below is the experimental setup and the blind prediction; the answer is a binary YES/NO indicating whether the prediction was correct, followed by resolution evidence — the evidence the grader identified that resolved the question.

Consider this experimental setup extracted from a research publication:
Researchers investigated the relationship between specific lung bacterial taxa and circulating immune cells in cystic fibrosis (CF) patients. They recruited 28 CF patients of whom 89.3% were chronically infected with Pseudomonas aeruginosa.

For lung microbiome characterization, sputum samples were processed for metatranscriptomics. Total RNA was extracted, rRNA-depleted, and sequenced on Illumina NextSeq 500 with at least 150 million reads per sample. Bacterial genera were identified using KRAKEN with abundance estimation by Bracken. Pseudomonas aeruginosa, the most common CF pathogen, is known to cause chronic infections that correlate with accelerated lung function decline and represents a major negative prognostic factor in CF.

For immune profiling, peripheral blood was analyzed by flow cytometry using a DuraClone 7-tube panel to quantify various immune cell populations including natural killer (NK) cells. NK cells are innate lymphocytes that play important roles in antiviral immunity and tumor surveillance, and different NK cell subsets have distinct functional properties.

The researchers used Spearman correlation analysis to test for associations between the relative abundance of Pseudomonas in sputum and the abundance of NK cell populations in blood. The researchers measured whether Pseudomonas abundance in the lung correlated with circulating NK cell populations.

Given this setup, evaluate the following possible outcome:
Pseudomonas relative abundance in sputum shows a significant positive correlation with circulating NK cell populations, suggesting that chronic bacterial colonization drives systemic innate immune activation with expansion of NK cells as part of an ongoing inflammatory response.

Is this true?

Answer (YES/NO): NO